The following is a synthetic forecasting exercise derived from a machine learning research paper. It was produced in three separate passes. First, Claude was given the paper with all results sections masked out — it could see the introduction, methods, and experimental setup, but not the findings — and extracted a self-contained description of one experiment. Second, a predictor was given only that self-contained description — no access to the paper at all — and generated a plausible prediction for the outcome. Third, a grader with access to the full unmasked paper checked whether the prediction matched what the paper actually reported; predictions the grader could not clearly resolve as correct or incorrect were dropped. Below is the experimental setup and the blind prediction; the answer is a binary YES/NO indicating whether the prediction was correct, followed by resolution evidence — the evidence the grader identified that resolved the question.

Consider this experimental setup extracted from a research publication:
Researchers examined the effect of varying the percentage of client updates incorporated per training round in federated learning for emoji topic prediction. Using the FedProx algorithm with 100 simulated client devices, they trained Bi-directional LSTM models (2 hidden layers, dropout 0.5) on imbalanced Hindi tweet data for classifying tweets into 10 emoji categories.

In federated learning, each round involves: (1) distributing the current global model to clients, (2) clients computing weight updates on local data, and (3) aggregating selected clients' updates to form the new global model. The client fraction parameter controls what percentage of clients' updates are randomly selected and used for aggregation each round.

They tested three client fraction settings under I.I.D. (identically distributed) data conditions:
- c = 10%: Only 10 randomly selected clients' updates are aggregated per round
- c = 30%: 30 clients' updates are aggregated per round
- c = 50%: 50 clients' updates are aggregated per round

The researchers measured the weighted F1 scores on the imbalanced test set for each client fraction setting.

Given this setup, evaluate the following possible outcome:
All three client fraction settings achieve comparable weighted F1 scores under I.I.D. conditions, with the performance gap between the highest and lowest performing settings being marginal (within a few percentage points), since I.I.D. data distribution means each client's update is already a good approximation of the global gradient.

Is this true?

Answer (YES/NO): YES